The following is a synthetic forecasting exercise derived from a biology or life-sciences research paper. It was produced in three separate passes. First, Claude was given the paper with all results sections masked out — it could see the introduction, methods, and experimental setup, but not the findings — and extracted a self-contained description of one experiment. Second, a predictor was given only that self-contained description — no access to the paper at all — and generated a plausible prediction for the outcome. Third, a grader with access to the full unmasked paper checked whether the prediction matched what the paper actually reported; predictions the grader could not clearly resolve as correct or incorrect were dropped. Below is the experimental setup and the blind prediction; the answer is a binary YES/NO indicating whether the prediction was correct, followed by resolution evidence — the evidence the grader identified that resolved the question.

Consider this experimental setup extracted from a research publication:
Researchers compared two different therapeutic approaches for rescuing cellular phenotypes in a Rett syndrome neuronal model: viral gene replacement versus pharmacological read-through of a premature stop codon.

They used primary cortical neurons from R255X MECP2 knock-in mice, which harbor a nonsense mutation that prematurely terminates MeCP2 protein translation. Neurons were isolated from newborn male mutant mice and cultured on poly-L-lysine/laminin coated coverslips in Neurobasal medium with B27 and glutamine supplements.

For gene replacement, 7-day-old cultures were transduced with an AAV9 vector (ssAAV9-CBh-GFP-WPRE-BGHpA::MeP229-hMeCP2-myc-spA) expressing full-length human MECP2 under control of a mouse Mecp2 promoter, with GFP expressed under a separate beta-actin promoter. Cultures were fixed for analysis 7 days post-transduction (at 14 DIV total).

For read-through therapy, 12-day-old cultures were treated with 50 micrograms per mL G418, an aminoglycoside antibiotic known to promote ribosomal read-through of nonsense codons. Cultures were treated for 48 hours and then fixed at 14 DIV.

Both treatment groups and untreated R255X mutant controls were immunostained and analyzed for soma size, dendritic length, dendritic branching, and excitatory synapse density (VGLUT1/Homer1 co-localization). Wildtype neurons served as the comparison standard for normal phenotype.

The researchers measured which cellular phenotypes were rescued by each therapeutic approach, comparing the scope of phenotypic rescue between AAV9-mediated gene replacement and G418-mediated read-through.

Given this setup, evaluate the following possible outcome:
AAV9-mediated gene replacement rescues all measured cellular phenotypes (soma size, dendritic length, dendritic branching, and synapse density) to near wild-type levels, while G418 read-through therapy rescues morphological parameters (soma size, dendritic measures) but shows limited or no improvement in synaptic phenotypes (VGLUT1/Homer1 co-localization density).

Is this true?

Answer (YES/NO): NO